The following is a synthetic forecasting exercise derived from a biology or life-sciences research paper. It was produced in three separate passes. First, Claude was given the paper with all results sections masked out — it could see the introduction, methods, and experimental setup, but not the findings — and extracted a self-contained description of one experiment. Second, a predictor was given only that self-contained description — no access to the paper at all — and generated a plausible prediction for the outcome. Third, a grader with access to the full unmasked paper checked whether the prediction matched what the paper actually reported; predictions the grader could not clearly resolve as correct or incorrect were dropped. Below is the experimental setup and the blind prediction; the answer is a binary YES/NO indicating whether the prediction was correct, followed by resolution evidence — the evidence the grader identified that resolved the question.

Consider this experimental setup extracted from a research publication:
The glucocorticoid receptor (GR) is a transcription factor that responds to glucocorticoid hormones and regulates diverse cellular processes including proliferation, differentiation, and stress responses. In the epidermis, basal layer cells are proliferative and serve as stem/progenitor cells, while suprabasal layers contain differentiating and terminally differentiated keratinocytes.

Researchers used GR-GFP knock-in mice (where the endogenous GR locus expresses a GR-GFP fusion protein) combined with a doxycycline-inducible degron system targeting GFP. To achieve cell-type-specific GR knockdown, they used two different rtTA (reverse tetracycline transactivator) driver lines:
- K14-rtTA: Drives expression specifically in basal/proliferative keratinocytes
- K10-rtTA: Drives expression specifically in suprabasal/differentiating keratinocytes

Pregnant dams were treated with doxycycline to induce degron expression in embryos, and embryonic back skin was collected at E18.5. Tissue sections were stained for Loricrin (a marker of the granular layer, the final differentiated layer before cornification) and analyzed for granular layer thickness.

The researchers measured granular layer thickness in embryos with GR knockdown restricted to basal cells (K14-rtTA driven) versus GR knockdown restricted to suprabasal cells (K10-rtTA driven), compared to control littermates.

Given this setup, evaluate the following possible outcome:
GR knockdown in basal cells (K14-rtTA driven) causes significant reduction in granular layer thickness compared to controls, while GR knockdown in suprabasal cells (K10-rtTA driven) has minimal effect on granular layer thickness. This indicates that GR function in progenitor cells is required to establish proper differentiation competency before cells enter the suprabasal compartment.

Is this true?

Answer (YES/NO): NO